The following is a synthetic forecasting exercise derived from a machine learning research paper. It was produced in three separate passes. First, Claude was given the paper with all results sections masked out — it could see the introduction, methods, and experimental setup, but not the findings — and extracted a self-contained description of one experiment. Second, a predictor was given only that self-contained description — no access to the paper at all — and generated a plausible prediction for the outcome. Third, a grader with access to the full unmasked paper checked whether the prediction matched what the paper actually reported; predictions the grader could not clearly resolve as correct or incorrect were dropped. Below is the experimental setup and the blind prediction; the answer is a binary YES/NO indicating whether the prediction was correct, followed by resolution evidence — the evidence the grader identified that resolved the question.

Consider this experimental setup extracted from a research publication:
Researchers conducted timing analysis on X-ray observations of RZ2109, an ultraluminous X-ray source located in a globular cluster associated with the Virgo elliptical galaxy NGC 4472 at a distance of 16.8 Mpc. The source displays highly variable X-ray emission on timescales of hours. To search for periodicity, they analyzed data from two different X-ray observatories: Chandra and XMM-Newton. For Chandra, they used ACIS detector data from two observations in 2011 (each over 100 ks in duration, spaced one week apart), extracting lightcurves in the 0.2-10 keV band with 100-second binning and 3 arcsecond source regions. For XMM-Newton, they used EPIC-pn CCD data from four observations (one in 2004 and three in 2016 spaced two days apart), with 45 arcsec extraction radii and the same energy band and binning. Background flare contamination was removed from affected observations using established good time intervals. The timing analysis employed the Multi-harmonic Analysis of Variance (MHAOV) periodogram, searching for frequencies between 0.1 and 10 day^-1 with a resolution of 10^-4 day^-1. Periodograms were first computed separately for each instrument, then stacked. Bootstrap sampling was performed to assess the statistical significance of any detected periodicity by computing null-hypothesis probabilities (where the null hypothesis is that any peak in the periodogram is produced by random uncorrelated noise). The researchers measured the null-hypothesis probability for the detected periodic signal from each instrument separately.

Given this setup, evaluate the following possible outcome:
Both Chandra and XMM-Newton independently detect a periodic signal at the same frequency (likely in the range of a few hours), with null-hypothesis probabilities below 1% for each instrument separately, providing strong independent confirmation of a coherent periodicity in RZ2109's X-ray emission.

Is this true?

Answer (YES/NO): NO